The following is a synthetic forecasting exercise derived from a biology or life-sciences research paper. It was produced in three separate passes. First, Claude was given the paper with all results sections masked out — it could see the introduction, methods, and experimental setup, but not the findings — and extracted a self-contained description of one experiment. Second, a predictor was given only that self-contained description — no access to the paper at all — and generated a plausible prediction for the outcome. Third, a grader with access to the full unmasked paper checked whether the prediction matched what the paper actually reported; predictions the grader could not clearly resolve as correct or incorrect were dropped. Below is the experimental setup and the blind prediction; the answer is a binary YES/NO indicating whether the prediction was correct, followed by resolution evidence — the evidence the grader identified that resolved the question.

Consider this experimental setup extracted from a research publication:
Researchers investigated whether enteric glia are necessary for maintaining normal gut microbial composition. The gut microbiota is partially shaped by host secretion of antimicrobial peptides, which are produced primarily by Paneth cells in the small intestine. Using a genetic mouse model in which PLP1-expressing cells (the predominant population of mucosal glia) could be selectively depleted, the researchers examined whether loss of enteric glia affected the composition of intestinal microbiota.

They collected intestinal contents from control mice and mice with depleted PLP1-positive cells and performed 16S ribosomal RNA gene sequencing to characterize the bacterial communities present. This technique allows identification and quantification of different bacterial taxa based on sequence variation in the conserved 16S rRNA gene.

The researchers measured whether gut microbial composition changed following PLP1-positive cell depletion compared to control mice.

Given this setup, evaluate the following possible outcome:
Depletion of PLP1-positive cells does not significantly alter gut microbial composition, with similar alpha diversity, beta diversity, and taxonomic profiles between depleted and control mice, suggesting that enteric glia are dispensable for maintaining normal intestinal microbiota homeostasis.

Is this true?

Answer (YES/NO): NO